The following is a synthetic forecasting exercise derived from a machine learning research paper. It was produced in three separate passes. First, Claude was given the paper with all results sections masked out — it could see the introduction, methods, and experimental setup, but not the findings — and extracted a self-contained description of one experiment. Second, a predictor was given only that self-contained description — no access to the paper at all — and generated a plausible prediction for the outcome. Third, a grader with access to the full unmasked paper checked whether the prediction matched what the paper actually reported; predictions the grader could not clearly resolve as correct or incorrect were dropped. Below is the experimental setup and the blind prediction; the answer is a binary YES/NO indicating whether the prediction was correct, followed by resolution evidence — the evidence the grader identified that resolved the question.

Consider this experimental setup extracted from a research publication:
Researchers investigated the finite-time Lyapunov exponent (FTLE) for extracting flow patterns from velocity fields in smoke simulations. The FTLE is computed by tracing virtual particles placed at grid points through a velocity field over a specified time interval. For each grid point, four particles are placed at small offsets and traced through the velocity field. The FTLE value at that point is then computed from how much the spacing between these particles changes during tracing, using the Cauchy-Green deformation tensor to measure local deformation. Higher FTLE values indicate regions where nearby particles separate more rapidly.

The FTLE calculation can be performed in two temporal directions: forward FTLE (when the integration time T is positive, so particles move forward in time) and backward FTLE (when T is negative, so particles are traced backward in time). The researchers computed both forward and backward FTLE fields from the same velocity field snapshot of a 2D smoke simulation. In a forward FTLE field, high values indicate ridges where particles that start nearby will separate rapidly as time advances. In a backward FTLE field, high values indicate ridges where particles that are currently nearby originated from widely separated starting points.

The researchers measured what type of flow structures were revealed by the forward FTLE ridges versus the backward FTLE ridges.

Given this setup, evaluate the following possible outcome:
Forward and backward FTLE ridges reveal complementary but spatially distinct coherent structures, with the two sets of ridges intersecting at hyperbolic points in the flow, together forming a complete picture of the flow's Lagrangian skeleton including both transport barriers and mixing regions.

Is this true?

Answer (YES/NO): NO